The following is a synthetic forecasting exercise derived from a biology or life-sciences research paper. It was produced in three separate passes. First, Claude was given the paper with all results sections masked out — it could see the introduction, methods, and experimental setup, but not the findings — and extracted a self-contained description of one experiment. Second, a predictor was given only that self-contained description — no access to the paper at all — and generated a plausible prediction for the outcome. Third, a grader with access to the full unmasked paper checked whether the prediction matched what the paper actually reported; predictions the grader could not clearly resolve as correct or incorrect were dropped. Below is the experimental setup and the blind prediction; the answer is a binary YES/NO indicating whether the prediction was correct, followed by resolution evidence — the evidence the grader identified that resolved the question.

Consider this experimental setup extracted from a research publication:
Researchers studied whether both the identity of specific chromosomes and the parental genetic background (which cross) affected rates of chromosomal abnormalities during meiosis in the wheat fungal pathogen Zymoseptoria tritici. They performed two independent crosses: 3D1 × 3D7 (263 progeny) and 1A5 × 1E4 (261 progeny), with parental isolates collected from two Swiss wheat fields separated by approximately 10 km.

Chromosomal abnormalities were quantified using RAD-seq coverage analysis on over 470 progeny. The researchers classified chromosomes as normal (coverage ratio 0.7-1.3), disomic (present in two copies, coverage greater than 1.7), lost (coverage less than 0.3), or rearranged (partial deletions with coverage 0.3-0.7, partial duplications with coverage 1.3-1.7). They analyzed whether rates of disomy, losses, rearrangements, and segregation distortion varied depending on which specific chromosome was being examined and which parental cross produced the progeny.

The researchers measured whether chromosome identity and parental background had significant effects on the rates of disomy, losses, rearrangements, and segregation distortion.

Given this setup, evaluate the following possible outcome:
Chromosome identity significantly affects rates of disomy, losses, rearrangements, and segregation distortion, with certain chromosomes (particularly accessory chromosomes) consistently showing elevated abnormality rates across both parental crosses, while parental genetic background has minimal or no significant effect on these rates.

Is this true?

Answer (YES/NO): NO